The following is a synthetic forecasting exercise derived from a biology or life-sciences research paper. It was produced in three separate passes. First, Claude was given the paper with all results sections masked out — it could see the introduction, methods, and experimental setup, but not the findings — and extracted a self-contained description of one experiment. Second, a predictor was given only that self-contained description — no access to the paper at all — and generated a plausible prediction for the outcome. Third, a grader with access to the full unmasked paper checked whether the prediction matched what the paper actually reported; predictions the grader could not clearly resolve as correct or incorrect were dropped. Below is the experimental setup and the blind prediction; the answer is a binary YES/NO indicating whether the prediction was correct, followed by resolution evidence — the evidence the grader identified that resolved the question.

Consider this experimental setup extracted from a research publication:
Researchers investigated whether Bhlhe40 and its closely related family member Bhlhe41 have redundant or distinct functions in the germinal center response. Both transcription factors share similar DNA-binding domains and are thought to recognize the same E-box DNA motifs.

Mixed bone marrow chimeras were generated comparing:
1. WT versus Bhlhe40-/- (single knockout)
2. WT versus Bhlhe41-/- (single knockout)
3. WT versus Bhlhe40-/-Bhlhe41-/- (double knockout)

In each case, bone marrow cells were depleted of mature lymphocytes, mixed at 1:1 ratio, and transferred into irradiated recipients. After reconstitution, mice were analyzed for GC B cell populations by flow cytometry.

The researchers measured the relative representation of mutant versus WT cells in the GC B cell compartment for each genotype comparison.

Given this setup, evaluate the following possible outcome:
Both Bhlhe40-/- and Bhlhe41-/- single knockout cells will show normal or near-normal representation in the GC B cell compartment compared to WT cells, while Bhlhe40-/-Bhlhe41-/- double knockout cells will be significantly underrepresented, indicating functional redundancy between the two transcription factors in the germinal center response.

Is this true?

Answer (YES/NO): NO